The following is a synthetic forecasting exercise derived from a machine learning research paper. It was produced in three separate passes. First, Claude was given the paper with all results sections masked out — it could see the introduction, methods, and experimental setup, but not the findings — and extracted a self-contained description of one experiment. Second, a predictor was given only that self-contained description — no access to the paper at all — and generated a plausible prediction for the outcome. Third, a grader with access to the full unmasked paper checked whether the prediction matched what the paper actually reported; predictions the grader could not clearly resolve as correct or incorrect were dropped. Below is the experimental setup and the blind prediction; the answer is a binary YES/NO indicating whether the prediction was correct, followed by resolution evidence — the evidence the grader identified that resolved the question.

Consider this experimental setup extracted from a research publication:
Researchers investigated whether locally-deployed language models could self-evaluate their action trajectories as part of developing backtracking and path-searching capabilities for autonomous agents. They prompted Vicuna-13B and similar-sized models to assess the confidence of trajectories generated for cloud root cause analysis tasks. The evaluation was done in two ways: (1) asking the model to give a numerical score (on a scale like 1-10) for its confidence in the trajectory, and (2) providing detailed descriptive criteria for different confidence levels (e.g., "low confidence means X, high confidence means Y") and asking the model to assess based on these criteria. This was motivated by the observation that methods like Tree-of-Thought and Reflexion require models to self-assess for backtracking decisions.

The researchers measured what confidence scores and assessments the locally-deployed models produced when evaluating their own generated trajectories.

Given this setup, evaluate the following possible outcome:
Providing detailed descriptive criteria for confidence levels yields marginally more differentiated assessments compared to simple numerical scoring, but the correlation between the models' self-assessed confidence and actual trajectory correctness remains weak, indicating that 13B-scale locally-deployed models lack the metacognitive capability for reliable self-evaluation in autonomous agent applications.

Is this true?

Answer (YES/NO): NO